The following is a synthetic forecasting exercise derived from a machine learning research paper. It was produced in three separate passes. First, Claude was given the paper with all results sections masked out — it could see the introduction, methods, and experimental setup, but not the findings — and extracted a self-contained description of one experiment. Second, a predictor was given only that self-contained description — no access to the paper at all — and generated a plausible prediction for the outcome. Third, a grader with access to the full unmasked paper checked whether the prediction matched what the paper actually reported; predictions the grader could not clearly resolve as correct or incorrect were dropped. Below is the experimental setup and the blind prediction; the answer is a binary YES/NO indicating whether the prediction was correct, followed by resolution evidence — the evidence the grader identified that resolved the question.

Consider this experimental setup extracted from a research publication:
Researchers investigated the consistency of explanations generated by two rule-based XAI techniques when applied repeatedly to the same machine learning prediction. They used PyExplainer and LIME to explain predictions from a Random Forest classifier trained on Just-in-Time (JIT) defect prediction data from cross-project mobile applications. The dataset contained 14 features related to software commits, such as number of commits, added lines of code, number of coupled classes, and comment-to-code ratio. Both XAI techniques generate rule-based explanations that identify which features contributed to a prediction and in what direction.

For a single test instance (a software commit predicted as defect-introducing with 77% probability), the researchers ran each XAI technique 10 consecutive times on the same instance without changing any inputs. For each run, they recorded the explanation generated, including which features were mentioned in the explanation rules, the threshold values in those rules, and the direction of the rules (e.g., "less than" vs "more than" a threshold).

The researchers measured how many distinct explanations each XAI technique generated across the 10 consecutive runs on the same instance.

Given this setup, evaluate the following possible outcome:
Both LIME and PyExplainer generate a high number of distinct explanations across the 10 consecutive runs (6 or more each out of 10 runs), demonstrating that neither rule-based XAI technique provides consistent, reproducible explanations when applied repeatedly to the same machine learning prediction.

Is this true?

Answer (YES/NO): NO